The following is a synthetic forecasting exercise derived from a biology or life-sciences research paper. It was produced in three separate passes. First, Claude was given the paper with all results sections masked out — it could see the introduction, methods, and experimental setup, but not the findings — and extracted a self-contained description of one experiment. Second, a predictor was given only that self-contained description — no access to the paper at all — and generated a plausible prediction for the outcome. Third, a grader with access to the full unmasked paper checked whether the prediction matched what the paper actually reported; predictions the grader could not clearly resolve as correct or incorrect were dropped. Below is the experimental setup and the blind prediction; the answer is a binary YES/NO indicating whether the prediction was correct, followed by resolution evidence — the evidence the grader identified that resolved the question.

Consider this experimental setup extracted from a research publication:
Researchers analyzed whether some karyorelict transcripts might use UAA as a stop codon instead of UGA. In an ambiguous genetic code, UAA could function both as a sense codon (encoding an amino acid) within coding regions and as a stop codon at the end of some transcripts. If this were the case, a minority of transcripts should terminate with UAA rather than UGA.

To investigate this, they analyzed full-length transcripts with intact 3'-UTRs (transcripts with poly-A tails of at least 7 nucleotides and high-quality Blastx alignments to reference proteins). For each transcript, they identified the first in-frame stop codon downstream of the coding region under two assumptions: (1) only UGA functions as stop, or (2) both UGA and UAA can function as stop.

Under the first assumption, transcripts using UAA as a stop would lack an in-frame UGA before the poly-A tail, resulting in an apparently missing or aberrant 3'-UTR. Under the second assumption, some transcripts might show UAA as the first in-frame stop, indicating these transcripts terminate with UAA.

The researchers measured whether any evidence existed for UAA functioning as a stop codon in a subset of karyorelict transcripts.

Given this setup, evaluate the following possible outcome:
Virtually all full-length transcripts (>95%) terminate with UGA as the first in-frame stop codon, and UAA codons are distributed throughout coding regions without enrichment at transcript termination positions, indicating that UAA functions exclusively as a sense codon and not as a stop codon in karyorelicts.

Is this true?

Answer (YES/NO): NO